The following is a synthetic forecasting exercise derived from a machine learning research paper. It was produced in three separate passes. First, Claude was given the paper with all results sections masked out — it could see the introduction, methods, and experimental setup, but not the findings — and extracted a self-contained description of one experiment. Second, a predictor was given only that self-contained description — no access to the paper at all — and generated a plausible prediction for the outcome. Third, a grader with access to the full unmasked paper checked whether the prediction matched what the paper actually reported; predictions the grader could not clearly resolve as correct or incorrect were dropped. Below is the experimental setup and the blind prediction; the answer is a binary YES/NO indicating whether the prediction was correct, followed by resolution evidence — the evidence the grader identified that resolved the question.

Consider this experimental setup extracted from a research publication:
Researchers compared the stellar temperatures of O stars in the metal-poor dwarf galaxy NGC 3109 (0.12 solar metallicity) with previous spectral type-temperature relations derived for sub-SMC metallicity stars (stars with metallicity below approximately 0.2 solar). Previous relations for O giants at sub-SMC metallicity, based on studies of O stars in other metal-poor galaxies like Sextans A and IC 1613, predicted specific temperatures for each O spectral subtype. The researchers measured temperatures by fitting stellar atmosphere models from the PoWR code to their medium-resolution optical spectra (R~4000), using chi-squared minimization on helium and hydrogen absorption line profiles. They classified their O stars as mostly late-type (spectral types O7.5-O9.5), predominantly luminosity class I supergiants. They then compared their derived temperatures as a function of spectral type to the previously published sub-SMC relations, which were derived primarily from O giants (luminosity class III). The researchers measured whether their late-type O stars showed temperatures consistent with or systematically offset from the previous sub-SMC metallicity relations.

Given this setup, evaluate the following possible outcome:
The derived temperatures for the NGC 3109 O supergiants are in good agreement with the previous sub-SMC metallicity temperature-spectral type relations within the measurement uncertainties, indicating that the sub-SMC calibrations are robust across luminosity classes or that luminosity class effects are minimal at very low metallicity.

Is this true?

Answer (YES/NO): NO